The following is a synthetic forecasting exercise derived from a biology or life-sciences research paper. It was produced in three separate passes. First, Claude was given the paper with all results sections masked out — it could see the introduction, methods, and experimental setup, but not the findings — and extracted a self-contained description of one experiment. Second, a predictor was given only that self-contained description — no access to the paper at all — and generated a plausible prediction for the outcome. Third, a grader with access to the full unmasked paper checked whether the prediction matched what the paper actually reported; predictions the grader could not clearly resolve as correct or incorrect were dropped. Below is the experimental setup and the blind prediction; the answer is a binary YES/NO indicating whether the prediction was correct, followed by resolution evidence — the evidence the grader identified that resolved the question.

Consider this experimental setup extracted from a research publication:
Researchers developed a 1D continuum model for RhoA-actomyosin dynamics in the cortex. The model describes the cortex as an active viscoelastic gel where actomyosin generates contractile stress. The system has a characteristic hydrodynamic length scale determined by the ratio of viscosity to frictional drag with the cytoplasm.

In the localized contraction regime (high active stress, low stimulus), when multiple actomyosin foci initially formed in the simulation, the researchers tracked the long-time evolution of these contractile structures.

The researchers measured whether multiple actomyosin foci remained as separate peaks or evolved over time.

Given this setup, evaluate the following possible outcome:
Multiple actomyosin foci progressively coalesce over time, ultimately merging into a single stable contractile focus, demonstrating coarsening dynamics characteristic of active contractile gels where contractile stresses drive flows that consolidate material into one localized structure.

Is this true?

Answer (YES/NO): YES